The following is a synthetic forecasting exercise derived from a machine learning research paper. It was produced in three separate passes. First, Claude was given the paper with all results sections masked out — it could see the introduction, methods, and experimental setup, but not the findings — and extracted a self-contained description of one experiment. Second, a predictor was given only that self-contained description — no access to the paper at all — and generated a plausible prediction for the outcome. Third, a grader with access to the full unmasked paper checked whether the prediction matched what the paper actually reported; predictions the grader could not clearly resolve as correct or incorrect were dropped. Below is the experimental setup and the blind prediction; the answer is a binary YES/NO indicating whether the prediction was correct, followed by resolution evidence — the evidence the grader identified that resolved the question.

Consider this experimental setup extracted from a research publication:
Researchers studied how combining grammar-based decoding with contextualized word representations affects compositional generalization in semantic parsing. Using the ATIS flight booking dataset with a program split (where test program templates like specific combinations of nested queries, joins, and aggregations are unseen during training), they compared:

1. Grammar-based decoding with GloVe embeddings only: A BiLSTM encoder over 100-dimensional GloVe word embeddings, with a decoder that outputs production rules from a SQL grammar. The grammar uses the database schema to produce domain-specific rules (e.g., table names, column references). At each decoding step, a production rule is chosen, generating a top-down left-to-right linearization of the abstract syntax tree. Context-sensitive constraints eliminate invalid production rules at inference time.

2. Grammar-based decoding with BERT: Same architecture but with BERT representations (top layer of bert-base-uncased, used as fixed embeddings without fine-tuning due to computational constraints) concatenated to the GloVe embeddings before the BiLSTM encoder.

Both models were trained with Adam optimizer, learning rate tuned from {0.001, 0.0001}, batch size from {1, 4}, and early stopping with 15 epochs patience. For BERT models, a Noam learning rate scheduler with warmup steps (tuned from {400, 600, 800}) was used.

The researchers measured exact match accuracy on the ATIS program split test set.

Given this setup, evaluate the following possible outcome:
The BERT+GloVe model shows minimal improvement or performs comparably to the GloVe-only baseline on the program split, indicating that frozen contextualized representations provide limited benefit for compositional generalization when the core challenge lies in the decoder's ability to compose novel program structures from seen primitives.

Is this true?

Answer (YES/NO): NO